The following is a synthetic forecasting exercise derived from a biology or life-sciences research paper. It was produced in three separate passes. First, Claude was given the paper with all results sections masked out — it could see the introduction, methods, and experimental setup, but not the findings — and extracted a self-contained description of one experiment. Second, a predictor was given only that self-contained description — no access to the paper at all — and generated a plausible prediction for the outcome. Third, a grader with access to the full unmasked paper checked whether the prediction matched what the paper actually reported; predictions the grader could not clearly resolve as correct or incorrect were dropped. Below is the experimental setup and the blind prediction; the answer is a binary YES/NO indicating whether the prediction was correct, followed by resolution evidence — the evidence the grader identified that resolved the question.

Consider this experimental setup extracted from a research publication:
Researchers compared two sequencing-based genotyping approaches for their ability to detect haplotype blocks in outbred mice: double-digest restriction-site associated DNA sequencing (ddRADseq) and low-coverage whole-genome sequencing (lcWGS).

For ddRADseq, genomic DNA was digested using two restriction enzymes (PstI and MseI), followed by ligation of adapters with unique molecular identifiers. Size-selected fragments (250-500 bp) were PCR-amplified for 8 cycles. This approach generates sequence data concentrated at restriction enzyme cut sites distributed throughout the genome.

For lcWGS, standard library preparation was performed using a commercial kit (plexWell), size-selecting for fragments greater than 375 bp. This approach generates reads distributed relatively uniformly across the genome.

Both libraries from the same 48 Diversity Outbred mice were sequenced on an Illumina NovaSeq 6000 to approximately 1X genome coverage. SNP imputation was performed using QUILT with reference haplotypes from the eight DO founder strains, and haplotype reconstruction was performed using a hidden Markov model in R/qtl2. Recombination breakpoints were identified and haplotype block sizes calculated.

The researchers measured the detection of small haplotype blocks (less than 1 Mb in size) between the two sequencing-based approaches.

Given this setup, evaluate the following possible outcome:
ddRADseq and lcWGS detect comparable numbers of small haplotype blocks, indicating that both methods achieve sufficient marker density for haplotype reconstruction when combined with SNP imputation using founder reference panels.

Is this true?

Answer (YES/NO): NO